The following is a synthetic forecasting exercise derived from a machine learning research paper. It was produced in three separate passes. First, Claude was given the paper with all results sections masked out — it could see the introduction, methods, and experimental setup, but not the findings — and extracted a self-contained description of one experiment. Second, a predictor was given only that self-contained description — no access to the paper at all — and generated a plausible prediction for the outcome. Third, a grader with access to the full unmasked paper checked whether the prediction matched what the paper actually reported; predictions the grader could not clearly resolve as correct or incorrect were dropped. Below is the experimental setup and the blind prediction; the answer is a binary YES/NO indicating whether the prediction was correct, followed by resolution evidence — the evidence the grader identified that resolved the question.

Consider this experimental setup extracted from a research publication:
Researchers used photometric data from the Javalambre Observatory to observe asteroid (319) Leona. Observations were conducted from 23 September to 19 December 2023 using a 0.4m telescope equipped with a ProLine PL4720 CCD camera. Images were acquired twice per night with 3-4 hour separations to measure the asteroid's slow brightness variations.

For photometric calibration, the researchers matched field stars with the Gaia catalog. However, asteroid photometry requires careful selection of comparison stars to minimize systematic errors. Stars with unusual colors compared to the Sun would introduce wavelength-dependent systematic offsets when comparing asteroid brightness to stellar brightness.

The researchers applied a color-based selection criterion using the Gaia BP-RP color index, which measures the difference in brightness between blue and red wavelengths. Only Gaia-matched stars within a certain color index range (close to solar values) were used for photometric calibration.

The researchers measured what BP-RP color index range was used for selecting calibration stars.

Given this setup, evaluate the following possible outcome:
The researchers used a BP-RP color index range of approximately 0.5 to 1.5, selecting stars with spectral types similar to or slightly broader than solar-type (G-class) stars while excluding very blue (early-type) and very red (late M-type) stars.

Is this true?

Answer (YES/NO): NO